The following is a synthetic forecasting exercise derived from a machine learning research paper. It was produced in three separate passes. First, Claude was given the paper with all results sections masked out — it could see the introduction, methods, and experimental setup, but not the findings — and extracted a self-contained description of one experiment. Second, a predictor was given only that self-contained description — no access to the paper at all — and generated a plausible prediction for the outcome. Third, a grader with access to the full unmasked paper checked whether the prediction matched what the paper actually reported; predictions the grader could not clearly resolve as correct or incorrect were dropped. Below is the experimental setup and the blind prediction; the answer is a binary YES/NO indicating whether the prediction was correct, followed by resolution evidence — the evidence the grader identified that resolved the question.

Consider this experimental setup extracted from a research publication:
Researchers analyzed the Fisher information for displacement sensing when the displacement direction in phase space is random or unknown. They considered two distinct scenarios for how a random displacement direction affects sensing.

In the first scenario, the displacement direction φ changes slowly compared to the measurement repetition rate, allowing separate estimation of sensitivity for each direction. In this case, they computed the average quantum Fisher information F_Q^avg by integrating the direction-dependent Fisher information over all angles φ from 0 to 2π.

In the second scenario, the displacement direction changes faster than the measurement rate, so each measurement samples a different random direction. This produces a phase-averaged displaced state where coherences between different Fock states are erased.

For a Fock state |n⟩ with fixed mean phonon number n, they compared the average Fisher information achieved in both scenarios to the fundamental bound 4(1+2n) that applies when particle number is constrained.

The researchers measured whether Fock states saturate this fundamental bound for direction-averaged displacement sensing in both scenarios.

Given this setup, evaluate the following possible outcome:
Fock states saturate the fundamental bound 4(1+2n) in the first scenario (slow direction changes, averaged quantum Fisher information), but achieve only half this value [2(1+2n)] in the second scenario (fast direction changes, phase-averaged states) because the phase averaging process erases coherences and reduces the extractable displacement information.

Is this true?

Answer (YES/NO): NO